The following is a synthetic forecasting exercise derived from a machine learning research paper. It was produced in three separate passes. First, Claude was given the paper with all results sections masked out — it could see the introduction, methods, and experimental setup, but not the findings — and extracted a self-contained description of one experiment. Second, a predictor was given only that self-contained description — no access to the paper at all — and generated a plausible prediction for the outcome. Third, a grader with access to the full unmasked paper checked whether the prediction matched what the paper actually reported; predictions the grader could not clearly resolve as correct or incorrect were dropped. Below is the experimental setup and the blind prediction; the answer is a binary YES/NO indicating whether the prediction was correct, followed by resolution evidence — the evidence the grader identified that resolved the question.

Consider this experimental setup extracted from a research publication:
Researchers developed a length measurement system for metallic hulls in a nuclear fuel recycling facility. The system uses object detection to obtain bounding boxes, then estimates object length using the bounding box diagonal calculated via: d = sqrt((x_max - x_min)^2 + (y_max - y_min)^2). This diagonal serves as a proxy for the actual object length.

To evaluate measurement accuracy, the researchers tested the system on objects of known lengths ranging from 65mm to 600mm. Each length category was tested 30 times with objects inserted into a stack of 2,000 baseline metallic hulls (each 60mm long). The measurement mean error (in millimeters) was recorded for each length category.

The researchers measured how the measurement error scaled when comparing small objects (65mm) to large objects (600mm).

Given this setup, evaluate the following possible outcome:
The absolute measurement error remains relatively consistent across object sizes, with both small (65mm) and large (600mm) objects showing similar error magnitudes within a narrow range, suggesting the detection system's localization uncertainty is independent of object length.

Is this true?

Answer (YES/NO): NO